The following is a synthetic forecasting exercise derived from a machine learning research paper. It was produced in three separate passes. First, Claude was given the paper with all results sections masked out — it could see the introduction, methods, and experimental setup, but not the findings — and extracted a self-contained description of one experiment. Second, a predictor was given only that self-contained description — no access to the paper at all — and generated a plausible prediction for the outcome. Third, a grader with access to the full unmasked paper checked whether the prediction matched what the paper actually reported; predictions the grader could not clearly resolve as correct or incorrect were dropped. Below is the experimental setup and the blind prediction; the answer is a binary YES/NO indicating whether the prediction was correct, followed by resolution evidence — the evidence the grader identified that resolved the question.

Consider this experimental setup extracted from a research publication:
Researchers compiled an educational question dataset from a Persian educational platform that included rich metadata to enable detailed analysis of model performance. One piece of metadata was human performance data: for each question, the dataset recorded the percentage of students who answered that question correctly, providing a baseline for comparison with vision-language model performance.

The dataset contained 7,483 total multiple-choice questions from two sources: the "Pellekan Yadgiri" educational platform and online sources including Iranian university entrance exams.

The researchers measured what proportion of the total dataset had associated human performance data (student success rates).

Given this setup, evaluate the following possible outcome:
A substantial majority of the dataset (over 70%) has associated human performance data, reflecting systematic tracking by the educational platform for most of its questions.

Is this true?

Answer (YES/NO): YES